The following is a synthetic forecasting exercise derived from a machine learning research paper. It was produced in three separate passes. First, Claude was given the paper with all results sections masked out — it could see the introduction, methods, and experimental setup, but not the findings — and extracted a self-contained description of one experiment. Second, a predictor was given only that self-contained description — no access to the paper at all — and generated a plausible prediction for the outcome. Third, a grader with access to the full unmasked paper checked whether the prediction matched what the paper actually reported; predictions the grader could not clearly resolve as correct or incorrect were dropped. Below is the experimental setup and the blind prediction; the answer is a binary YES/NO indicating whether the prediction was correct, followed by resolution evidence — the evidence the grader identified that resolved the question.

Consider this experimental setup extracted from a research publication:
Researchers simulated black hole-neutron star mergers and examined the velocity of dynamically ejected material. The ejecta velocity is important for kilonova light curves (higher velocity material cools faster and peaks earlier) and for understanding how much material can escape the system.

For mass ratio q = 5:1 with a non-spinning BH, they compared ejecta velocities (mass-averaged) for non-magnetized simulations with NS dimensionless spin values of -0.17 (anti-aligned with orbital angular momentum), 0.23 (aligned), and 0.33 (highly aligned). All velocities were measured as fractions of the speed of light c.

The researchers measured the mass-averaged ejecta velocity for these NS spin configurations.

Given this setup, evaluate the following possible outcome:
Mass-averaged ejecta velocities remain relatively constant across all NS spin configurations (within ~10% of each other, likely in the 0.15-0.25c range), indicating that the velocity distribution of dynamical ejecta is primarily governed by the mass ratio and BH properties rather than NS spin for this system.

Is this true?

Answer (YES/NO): NO